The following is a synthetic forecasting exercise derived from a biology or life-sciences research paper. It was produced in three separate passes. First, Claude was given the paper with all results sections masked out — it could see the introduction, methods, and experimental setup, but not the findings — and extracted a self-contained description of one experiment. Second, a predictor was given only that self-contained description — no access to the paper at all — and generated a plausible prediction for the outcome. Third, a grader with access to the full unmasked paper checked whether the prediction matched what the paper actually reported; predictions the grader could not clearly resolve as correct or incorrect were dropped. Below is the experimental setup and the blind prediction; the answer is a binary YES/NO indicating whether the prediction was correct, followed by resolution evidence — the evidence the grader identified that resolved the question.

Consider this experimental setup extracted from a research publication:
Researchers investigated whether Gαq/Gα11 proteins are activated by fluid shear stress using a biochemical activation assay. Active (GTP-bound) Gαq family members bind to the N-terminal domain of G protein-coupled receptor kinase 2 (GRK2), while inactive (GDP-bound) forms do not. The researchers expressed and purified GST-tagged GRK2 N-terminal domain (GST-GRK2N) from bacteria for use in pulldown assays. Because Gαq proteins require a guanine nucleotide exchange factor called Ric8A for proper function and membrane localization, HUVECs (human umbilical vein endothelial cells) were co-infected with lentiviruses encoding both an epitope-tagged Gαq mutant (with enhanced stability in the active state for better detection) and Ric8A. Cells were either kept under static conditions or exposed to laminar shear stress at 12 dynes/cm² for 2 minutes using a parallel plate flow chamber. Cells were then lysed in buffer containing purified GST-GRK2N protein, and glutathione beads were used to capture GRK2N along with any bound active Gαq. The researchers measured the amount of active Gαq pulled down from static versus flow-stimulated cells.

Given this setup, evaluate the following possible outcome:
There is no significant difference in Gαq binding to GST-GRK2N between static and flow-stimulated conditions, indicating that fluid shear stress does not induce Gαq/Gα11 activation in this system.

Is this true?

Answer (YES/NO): NO